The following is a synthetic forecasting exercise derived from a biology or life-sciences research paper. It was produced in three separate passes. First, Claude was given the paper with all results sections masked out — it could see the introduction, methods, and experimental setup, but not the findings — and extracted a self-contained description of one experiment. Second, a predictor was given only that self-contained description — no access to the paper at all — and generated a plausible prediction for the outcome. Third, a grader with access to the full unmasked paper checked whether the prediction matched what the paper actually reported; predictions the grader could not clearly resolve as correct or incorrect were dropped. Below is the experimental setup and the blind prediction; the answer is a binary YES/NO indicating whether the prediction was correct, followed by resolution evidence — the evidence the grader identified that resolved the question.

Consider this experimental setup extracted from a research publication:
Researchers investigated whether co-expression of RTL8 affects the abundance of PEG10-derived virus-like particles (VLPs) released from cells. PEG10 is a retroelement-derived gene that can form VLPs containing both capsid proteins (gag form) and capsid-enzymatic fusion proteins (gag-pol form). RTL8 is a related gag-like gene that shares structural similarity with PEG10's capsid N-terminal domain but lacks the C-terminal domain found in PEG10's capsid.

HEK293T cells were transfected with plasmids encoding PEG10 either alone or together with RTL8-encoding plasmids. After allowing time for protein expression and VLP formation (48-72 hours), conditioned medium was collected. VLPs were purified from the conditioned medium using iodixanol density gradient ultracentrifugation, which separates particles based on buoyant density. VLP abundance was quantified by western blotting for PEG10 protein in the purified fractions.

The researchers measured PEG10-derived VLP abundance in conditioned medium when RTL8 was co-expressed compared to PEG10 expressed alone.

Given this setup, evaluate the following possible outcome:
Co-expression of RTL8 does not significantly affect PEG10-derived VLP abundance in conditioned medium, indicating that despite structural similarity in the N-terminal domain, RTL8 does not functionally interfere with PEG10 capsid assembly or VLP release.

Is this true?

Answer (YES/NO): NO